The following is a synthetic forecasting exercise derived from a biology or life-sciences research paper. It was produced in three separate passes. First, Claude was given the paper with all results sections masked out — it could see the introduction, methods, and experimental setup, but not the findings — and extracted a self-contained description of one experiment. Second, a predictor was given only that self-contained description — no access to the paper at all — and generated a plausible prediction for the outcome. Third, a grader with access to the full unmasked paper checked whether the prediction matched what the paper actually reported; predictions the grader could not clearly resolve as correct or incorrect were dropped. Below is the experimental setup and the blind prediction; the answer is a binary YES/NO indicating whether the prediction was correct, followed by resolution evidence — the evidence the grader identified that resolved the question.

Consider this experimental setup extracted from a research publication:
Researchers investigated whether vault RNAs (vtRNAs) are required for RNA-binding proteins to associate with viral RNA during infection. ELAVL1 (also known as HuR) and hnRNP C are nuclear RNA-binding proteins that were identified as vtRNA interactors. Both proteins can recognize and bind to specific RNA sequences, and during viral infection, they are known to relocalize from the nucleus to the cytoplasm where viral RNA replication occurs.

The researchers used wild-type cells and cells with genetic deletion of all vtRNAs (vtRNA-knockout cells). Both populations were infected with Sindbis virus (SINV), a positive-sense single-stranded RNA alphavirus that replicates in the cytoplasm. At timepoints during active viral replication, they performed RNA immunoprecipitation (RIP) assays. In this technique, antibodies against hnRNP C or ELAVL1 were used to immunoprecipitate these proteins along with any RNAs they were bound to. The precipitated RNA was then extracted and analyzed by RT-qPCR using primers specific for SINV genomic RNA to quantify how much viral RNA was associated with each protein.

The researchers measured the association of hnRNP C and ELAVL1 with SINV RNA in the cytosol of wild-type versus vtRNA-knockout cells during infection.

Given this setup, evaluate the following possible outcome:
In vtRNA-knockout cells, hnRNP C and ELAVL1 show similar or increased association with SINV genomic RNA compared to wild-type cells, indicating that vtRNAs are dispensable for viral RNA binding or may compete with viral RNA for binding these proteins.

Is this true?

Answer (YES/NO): NO